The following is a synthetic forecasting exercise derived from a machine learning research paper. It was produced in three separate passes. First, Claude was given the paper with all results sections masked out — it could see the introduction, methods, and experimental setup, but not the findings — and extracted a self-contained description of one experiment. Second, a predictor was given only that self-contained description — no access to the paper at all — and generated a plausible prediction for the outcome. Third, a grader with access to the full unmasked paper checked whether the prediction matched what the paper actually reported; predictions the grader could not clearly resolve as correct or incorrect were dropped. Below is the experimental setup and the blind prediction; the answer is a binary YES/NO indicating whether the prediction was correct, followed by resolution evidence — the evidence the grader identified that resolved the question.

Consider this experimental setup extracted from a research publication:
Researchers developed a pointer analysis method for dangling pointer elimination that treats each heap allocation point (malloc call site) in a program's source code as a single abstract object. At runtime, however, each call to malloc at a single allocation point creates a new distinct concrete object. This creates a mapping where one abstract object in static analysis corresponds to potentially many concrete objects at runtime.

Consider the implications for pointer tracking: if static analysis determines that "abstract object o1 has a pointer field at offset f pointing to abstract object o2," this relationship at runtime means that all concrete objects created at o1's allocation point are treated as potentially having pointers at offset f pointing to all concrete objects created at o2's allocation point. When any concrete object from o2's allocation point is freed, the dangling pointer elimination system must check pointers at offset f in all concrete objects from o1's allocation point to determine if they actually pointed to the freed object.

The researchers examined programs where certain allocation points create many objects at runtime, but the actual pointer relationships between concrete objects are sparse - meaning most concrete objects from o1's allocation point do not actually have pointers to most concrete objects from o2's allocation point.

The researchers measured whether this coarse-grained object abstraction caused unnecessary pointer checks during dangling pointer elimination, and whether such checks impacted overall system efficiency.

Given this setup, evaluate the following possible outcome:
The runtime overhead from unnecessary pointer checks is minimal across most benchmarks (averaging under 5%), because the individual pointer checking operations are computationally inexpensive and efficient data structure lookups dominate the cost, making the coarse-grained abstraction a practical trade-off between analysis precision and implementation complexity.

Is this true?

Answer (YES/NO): NO